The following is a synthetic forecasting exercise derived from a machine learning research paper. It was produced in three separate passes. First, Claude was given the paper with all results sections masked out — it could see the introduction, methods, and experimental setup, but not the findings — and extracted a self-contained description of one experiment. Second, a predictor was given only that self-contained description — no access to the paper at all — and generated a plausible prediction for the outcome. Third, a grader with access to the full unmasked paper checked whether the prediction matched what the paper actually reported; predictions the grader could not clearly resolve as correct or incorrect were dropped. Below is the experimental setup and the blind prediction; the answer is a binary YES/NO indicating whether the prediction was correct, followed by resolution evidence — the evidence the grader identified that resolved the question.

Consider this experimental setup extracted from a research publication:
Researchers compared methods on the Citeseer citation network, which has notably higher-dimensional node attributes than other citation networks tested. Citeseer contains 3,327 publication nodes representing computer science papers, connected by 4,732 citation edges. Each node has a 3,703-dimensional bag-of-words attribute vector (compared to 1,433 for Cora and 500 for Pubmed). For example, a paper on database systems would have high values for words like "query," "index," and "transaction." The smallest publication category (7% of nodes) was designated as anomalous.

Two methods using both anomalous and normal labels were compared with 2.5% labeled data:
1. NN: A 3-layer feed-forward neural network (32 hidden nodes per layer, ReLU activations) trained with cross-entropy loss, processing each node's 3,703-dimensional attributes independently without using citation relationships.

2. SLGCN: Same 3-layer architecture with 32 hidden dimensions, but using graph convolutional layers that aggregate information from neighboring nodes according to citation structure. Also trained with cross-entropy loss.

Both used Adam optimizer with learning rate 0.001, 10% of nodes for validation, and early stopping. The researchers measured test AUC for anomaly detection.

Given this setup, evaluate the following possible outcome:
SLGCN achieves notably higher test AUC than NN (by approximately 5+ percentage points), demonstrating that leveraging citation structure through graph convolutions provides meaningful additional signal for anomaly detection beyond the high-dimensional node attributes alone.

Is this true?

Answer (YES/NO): NO